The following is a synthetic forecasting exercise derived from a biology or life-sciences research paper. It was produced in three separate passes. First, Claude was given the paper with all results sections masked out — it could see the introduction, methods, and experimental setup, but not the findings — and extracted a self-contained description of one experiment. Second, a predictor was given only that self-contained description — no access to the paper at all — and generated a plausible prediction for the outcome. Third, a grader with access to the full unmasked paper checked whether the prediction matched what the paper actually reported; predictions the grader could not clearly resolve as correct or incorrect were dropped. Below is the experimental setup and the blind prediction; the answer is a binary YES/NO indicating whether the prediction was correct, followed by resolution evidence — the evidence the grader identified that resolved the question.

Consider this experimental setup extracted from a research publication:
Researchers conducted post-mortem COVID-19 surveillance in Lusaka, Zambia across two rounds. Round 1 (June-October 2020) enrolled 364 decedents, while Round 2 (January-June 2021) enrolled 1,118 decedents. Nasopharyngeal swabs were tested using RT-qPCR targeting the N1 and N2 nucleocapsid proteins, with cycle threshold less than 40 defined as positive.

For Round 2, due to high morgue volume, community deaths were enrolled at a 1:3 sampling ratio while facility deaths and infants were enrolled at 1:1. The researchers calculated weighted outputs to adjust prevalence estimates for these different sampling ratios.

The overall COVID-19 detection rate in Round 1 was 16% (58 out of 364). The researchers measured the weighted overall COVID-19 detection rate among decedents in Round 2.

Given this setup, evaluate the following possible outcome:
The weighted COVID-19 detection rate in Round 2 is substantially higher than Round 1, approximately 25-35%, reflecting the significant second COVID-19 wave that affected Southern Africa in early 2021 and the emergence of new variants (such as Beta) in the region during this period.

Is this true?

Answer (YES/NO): YES